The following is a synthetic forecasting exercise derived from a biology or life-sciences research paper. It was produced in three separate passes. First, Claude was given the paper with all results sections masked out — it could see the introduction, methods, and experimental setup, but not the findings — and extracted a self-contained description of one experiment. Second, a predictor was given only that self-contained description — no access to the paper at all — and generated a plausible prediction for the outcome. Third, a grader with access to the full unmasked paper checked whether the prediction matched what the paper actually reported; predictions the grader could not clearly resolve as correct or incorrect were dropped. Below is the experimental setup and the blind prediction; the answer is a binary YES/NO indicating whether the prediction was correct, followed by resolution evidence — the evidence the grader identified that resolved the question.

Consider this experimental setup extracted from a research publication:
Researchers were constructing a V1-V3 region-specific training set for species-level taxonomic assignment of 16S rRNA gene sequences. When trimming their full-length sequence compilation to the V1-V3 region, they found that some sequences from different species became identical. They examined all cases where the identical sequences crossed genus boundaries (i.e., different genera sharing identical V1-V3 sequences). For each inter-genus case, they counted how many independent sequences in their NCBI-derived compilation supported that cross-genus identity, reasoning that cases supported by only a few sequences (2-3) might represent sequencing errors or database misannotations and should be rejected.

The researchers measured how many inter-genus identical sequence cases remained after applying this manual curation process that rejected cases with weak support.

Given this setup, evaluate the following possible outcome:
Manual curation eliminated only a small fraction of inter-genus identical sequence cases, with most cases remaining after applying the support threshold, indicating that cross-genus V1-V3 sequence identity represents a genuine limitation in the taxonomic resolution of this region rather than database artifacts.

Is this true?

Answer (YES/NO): NO